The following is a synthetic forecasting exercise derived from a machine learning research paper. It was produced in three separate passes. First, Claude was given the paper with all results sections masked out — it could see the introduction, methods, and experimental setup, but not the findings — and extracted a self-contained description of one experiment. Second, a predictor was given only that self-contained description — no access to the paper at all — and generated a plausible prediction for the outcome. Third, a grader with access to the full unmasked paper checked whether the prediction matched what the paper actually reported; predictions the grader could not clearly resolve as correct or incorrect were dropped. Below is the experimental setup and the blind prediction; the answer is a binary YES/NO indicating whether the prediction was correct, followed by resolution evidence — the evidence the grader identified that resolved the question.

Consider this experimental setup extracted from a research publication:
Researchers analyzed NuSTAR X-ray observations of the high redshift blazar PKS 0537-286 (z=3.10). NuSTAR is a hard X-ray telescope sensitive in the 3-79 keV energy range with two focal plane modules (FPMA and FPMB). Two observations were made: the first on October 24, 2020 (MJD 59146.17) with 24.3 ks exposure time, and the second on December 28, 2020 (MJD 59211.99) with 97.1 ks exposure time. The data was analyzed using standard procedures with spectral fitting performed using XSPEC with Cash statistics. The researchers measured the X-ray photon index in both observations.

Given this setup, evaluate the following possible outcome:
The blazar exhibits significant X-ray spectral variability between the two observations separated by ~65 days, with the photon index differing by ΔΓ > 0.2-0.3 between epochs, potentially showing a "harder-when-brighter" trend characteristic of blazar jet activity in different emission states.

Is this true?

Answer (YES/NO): NO